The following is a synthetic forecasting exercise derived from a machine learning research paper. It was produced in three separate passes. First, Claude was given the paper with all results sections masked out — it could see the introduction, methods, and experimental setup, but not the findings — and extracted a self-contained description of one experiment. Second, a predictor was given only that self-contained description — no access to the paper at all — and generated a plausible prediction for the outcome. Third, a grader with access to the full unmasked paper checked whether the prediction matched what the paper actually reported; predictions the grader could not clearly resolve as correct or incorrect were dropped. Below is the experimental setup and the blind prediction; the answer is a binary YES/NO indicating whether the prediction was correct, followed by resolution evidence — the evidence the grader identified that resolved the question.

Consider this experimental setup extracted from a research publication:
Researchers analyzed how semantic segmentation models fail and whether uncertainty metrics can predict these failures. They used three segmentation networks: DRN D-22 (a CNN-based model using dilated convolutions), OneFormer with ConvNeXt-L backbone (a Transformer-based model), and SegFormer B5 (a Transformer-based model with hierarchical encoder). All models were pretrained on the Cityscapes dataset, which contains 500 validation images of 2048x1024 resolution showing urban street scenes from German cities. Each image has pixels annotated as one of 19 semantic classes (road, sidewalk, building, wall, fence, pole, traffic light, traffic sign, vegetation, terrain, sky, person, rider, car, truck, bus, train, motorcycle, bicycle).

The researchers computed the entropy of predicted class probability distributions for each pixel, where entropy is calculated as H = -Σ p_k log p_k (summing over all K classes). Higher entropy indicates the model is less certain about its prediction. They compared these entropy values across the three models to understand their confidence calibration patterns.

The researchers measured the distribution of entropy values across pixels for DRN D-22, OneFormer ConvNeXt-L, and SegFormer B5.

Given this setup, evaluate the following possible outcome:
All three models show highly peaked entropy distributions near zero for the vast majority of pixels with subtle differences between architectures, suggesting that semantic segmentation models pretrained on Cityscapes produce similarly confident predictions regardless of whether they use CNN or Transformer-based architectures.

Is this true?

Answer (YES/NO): NO